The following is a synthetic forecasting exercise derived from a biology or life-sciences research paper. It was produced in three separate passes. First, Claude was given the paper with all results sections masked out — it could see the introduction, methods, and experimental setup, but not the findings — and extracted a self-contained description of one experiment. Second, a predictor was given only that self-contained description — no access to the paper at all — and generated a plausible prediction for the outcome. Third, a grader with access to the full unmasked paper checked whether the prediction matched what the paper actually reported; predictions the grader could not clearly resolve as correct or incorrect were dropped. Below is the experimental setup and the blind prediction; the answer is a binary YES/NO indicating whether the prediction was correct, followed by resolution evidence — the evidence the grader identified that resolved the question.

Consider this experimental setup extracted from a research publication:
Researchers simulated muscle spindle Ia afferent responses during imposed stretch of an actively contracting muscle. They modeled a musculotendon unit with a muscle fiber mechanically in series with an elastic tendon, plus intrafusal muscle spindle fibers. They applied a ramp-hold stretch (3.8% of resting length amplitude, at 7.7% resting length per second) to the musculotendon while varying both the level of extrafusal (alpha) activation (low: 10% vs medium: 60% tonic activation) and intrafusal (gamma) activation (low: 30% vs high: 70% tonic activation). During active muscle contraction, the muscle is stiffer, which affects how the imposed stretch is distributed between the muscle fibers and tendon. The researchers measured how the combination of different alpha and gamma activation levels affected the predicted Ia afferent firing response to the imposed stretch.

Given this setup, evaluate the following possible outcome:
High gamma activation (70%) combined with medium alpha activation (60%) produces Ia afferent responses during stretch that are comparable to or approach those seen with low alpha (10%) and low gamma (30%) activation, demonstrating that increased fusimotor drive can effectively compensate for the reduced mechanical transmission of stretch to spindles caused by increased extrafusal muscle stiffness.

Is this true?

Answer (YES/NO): NO